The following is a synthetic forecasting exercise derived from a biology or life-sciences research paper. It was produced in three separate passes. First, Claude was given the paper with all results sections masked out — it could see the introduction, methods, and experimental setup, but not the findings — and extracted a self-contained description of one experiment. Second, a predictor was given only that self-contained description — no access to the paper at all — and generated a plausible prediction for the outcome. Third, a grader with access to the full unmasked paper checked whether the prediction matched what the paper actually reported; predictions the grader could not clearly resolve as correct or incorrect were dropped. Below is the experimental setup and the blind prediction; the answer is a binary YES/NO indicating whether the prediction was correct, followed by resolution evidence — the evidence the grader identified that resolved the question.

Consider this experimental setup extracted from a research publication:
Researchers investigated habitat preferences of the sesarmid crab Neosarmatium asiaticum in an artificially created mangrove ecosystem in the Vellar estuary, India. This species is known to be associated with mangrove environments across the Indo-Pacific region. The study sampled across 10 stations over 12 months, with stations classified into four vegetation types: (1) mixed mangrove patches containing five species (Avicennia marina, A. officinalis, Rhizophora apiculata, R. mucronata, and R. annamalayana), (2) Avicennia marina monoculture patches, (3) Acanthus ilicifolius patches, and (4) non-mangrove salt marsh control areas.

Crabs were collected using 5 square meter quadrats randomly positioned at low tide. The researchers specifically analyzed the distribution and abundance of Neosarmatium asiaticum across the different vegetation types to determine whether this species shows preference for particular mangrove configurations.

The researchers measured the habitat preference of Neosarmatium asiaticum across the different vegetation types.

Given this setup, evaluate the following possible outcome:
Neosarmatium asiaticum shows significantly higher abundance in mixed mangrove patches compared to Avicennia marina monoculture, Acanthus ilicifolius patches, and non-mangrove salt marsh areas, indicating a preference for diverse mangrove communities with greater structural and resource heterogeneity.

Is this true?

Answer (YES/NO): YES